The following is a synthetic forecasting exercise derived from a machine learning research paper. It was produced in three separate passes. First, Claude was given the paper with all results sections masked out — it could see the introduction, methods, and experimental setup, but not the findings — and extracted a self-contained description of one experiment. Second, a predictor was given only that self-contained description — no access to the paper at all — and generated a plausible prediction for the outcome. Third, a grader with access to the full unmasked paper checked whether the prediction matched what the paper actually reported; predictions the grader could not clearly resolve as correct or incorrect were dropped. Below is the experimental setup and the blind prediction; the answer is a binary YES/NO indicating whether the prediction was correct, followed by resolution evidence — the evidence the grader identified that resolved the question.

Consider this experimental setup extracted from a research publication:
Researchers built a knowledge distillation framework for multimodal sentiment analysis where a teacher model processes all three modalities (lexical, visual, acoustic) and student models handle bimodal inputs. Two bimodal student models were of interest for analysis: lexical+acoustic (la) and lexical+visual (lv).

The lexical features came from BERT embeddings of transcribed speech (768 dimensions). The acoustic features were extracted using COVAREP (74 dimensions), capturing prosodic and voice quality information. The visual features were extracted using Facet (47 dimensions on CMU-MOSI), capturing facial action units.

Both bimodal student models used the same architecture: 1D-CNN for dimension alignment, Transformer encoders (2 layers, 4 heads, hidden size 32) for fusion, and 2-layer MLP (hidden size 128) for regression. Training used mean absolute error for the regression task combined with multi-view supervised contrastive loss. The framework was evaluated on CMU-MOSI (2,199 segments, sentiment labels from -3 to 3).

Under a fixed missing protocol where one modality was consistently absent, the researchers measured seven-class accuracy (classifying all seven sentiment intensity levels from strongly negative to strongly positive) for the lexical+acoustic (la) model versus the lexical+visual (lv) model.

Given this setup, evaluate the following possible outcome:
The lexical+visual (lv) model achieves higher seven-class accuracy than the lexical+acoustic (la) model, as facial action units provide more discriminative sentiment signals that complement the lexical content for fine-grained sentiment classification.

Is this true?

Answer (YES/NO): NO